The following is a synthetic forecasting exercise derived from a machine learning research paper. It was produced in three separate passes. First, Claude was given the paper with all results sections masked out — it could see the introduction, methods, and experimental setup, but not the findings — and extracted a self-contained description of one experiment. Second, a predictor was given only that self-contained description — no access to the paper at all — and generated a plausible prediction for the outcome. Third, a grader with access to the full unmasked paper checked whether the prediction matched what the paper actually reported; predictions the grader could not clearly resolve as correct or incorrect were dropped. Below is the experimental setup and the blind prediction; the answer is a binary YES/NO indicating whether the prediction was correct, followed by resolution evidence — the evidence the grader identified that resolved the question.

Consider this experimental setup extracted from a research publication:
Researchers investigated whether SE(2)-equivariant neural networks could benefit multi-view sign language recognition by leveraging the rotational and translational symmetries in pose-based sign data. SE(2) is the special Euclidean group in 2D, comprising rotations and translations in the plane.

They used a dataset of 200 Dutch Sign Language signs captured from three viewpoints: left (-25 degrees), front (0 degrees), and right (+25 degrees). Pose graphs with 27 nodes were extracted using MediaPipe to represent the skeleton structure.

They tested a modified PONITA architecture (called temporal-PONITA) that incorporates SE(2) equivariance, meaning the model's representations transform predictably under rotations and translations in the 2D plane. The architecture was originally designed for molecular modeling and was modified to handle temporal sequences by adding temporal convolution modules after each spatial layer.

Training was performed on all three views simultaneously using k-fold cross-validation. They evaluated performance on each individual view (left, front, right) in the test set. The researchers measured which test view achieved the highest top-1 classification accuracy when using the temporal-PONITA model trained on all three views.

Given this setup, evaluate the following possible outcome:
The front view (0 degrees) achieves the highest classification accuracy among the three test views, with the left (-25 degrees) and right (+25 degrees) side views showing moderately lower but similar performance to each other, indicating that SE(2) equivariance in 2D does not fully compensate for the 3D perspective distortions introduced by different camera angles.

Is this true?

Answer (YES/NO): YES